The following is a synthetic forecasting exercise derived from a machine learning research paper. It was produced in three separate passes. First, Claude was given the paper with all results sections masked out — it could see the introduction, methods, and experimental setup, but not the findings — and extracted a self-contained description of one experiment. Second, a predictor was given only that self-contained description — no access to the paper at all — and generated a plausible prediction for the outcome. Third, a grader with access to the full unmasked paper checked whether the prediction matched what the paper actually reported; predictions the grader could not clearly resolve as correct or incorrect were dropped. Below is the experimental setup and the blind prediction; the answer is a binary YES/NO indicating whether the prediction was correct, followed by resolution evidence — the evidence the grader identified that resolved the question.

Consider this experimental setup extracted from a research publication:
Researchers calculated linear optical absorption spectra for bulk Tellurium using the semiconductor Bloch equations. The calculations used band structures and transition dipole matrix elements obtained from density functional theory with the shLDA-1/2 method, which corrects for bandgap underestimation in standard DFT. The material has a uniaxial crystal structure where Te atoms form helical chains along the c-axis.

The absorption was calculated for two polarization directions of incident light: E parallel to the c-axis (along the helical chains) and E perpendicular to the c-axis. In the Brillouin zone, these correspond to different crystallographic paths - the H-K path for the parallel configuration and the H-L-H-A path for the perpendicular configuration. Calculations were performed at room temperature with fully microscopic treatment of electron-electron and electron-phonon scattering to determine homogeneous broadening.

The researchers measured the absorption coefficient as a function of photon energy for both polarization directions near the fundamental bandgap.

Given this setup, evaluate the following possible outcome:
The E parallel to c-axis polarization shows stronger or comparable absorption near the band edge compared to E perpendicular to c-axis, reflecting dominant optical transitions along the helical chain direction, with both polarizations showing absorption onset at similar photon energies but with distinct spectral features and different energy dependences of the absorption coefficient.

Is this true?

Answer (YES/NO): NO